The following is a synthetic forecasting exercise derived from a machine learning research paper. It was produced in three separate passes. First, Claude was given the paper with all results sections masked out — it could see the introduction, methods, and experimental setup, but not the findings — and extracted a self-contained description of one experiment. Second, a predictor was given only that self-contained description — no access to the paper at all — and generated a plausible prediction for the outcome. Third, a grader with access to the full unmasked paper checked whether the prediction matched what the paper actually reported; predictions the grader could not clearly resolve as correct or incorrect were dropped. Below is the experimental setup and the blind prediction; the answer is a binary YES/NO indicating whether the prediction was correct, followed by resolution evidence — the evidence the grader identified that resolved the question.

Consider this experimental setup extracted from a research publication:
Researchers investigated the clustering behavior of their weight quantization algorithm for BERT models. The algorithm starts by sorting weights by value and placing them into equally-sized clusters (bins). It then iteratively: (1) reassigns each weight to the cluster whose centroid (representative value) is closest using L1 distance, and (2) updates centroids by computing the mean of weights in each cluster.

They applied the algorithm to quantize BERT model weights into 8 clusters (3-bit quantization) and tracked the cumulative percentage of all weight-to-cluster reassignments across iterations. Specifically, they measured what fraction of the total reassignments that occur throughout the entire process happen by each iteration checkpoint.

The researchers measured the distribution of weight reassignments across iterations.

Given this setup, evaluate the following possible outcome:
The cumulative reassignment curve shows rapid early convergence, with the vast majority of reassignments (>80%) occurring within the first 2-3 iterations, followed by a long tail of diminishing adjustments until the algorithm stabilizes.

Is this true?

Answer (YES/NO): NO